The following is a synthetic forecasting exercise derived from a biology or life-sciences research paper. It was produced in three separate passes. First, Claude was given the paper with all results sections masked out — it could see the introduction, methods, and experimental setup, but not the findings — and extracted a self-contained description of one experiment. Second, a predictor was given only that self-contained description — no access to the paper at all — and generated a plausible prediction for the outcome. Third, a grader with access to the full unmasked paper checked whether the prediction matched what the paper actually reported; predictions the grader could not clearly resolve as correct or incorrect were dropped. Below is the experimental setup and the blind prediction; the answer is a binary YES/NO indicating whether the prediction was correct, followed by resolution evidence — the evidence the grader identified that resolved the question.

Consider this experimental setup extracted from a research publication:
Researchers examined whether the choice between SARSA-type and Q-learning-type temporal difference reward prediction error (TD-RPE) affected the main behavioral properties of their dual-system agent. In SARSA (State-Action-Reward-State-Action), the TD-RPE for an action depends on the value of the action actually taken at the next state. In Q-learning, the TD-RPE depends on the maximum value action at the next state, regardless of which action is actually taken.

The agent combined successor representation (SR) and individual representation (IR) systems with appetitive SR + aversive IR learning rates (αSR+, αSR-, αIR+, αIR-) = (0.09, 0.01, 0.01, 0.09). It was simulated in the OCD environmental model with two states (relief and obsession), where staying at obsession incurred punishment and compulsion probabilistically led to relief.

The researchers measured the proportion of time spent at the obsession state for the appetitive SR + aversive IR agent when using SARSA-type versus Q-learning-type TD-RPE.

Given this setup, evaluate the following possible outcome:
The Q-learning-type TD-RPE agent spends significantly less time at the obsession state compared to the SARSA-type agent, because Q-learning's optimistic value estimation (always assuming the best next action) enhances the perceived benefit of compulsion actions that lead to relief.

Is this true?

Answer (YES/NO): NO